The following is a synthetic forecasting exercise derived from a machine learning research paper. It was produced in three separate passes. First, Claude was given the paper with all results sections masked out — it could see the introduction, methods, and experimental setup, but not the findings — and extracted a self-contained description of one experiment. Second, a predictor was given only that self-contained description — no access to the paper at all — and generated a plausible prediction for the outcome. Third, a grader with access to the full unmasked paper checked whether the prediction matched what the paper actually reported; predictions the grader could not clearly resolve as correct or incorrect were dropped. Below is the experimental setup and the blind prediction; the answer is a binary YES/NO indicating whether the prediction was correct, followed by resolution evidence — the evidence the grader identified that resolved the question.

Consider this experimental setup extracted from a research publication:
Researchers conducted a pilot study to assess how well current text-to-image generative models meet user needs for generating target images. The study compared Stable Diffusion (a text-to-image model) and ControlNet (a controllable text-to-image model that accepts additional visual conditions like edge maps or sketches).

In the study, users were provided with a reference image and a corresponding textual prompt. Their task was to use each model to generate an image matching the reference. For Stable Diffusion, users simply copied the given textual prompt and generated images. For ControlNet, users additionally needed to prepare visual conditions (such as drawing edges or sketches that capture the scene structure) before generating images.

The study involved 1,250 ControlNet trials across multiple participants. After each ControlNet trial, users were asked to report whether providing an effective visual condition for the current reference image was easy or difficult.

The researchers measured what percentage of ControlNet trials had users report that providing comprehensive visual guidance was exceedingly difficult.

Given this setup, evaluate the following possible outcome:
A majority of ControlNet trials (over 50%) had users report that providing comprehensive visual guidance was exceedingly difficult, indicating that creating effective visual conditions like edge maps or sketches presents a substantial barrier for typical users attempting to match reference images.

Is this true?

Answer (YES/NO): YES